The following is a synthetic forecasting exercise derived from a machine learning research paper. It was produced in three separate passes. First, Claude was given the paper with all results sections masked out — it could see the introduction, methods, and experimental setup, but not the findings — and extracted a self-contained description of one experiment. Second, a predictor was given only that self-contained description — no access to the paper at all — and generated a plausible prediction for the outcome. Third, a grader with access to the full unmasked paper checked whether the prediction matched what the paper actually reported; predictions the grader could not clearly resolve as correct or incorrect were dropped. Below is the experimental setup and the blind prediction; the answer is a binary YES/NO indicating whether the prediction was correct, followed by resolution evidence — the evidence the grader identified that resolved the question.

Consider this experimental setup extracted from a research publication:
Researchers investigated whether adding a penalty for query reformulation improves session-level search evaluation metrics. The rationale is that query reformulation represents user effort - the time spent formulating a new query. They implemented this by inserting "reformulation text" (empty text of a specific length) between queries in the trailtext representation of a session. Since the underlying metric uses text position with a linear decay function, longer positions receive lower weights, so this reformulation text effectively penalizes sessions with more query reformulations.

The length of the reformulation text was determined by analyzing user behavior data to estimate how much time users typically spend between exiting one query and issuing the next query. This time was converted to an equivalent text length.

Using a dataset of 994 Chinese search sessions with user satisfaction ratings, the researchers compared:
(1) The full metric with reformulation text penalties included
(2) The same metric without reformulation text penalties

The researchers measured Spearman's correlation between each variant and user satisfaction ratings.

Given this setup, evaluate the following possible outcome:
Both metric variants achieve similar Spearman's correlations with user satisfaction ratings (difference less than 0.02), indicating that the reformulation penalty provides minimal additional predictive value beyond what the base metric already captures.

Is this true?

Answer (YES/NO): NO